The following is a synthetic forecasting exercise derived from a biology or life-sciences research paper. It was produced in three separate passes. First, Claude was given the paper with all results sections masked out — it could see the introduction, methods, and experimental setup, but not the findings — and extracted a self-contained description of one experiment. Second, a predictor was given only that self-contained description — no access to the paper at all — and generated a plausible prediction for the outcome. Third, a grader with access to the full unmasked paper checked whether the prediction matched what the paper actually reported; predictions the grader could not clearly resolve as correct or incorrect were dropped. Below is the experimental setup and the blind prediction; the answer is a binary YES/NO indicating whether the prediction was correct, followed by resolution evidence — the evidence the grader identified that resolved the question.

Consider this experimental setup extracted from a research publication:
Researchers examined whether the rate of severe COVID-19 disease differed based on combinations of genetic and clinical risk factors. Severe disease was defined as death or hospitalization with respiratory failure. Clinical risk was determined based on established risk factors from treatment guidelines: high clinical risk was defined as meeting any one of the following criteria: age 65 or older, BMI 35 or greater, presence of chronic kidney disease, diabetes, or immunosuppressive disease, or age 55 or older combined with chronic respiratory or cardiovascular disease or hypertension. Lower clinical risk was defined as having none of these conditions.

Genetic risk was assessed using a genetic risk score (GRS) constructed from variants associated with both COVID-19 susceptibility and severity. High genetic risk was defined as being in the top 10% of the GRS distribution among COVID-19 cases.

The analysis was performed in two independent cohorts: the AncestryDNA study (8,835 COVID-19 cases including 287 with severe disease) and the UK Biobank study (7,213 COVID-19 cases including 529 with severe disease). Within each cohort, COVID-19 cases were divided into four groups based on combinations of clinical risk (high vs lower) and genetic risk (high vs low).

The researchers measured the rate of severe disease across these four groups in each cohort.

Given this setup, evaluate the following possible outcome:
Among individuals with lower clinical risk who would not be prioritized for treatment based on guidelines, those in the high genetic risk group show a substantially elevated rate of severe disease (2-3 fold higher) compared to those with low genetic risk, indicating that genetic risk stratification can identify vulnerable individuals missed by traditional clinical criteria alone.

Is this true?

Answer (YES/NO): YES